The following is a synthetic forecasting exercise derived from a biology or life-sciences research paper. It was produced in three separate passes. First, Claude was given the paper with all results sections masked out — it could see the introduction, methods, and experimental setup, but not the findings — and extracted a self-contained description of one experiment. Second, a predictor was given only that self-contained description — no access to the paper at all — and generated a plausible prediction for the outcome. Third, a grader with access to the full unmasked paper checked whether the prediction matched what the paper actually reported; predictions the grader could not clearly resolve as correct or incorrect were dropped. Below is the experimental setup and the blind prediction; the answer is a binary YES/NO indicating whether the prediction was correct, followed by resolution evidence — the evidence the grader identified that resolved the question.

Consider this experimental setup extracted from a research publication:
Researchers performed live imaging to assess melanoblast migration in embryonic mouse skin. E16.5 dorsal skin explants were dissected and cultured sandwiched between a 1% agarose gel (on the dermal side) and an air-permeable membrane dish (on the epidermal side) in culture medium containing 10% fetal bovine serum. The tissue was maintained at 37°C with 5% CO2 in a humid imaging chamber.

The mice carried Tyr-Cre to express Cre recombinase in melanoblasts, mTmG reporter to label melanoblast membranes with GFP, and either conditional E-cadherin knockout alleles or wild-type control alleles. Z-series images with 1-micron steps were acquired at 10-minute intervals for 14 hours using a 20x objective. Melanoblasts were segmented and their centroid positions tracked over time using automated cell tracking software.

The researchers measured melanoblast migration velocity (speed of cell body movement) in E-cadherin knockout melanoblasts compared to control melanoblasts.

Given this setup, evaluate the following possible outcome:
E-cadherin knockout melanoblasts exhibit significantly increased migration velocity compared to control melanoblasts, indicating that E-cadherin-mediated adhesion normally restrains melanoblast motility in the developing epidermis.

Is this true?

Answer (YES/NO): NO